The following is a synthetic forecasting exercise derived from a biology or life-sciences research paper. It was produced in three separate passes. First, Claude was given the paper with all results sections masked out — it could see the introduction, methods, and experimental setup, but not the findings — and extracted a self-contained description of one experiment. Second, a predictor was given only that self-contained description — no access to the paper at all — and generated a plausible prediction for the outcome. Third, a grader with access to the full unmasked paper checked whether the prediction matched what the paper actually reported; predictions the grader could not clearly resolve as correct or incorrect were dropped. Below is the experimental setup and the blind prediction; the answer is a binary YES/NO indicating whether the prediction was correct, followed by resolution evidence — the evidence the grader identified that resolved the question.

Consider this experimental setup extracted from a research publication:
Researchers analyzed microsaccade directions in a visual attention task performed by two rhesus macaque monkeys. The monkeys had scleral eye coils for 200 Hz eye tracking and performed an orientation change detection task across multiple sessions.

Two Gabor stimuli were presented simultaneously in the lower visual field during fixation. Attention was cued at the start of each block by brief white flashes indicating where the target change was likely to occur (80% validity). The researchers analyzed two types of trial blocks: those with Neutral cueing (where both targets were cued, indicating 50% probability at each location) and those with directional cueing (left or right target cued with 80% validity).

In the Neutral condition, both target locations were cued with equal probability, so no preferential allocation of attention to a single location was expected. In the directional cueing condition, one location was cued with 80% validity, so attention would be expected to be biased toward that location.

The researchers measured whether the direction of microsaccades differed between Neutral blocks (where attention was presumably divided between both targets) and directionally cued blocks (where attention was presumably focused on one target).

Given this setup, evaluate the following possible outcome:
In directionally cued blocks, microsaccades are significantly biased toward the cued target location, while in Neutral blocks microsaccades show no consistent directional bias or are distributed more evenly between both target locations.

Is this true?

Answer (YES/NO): NO